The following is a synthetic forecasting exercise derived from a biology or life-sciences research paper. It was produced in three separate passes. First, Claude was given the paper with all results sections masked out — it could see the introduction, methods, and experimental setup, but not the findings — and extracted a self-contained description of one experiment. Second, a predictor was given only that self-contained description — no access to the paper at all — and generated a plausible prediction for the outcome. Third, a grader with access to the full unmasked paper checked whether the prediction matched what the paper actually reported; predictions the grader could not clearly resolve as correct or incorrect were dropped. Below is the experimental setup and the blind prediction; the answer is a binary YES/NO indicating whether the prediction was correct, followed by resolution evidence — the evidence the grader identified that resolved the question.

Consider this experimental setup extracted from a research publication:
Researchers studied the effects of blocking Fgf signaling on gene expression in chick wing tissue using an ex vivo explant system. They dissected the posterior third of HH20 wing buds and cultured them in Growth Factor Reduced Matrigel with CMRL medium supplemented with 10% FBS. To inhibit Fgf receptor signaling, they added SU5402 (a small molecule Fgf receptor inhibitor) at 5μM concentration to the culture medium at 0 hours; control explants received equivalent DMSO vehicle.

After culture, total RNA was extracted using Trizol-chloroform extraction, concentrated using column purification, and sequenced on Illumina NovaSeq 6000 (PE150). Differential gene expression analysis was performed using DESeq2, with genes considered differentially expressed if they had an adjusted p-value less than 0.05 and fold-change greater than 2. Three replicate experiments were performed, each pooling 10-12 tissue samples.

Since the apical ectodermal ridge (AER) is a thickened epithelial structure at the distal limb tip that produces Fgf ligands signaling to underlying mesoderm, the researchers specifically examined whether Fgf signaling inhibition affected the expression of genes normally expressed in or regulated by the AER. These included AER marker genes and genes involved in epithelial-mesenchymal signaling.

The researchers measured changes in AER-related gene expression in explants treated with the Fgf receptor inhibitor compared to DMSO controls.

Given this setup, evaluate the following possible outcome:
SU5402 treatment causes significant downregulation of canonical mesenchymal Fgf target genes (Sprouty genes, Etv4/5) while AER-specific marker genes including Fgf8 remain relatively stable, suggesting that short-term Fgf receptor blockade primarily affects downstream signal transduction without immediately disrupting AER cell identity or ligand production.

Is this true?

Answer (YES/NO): NO